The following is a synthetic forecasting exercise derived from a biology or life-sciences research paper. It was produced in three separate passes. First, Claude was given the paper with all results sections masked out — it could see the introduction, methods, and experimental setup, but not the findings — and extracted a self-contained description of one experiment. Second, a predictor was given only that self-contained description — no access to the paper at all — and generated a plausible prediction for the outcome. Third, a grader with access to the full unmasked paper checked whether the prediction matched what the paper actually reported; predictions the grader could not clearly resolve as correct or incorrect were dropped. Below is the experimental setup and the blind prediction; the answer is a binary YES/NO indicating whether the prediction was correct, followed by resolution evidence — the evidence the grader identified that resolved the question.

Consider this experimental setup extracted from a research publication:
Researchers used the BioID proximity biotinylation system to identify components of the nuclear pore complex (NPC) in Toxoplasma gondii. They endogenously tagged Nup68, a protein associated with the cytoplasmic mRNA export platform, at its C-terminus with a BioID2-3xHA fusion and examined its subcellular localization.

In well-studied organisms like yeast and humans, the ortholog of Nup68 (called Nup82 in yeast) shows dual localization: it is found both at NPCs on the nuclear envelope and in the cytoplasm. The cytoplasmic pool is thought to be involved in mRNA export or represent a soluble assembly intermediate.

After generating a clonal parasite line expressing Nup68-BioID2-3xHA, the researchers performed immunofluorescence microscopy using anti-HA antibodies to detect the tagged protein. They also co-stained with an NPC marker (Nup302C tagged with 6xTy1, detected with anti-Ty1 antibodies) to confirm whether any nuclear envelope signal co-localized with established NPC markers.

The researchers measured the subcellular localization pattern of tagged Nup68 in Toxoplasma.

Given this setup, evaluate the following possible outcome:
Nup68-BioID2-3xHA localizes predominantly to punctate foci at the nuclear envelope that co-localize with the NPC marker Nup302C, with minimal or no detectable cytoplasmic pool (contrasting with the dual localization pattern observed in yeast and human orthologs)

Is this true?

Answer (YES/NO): NO